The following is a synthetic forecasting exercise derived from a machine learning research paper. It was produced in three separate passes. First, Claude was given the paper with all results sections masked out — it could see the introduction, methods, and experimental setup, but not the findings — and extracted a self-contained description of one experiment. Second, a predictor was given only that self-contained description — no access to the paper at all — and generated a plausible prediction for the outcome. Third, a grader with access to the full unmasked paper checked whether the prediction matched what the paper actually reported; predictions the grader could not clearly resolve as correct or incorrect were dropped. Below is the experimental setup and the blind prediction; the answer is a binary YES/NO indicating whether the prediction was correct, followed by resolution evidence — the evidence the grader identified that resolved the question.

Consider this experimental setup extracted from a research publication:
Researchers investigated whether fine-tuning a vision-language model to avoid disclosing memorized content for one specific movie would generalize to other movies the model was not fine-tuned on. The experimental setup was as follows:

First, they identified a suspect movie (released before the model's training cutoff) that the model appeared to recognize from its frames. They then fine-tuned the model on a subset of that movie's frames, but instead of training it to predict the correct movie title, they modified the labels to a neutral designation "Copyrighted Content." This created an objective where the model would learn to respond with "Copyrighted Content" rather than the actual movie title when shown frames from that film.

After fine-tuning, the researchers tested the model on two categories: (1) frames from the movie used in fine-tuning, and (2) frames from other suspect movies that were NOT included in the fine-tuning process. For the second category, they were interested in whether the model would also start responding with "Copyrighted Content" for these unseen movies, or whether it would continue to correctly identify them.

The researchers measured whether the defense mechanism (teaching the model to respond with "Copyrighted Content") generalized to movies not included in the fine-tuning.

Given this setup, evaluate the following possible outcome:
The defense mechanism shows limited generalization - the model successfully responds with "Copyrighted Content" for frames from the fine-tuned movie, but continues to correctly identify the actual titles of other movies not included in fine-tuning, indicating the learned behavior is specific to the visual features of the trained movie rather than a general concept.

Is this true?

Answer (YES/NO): NO